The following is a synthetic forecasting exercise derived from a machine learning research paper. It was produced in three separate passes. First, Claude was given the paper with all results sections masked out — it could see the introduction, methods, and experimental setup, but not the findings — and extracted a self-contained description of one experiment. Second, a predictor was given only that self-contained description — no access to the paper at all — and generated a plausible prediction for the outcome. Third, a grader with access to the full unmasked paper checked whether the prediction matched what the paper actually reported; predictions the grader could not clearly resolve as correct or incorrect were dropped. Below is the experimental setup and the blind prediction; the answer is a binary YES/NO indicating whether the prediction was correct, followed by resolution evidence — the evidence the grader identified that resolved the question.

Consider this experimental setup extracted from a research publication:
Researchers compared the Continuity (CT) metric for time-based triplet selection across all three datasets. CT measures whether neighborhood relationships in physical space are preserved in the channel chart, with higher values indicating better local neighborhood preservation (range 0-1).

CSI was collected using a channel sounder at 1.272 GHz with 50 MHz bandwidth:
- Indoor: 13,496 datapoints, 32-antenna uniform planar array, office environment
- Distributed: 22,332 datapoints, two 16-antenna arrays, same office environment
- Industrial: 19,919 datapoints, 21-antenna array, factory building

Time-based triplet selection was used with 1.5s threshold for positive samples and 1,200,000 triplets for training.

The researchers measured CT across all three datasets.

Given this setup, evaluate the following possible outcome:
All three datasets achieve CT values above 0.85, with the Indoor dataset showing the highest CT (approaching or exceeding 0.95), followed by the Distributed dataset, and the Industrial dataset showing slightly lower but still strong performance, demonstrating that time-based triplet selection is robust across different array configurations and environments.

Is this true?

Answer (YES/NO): NO